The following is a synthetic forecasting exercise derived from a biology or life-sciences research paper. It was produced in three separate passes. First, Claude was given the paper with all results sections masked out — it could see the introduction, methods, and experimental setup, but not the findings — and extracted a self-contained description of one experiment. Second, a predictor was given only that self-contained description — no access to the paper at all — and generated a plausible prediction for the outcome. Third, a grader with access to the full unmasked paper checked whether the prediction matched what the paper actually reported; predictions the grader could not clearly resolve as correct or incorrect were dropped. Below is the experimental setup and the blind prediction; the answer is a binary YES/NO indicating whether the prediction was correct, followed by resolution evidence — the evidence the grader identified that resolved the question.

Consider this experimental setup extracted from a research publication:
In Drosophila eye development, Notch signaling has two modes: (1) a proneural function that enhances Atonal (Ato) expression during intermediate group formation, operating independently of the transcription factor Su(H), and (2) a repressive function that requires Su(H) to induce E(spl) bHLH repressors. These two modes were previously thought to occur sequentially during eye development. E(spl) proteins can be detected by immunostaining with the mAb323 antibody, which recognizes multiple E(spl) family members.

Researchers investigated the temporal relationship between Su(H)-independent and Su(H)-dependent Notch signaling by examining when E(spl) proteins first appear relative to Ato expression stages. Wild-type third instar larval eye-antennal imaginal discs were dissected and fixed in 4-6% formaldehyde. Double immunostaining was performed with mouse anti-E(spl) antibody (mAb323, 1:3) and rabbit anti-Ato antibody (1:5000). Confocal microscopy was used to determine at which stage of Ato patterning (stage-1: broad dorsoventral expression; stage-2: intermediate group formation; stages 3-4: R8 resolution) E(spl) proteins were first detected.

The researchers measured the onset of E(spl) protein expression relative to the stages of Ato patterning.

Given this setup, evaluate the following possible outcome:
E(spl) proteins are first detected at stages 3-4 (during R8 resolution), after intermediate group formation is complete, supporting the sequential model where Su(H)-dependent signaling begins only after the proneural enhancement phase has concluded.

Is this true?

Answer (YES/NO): NO